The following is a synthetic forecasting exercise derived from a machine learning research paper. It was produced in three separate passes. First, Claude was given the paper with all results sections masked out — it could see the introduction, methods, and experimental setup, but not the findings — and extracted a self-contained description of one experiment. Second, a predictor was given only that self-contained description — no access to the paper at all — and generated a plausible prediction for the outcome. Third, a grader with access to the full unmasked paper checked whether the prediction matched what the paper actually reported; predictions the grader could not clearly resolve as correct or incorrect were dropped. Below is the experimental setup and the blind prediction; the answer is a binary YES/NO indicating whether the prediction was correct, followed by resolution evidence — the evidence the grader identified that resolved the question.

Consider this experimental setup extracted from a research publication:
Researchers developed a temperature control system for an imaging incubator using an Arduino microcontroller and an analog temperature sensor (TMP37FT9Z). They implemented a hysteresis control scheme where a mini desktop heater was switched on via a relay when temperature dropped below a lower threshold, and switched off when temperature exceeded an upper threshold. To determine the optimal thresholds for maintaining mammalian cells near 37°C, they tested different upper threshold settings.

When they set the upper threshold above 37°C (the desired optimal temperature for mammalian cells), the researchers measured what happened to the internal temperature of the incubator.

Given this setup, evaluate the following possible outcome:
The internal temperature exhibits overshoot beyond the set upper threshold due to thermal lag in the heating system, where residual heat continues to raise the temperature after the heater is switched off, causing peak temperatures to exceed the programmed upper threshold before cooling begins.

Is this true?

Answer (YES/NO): YES